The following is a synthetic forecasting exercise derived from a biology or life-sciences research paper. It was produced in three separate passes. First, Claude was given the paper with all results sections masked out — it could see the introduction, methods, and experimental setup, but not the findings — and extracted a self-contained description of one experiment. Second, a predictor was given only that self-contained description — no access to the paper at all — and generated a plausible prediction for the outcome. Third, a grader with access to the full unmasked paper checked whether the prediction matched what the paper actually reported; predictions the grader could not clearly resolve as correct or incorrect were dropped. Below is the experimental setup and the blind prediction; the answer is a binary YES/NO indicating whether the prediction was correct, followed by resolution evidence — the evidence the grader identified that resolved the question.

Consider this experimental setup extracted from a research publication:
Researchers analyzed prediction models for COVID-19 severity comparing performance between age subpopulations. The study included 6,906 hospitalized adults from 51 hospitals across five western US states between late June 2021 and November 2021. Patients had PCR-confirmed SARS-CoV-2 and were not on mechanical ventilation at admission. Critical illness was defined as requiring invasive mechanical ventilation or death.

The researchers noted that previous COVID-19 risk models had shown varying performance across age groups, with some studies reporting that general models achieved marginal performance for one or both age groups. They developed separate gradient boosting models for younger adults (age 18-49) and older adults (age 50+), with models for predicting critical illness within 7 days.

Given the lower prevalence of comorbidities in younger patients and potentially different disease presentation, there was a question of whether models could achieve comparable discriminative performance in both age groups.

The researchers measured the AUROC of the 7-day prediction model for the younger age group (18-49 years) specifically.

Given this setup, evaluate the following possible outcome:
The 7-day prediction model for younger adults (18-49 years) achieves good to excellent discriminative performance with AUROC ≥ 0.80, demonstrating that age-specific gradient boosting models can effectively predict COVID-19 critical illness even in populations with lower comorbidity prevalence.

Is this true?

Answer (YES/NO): YES